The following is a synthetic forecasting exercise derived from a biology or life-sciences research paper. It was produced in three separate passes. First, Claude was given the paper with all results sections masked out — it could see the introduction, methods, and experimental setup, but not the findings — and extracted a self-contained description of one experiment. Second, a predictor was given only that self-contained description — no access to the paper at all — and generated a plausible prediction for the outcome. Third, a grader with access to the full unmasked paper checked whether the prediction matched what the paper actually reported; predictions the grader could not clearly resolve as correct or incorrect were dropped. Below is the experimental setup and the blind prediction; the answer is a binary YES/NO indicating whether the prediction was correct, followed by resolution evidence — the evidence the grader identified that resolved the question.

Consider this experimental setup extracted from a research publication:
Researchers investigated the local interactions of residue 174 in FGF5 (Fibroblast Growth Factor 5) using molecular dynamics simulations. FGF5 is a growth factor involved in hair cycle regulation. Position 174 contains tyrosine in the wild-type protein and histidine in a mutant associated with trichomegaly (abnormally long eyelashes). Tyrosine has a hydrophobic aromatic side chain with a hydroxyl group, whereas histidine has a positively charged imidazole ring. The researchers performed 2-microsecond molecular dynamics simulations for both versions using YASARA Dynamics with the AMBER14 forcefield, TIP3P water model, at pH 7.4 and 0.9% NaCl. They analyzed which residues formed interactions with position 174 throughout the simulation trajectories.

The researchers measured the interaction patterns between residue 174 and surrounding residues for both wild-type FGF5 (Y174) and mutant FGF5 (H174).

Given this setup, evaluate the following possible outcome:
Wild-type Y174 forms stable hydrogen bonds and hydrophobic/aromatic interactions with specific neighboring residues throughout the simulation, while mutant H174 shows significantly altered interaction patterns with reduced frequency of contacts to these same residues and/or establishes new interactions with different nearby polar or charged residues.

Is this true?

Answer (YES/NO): YES